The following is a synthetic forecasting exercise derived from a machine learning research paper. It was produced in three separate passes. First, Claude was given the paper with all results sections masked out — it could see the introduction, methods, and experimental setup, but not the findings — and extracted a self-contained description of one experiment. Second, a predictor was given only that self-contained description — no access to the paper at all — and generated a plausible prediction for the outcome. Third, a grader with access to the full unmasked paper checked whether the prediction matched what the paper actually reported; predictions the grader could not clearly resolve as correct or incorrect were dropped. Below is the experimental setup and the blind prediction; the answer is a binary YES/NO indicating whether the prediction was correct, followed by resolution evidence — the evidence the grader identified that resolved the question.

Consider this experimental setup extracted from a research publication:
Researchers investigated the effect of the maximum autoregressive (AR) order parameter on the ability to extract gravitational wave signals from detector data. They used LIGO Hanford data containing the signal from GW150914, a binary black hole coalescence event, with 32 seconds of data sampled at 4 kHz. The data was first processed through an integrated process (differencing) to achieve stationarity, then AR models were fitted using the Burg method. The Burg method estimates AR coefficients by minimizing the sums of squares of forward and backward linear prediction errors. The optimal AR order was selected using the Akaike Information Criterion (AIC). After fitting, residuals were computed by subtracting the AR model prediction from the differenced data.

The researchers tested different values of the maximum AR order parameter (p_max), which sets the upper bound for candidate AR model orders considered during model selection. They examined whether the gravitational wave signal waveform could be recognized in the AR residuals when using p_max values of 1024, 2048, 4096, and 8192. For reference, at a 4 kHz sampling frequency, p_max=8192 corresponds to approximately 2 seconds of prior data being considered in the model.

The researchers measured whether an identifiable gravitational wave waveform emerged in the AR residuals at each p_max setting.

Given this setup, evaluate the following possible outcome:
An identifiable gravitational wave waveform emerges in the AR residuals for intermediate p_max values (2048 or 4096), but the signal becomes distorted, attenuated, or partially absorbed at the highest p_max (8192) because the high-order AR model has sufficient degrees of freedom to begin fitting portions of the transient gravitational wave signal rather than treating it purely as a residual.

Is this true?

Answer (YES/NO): NO